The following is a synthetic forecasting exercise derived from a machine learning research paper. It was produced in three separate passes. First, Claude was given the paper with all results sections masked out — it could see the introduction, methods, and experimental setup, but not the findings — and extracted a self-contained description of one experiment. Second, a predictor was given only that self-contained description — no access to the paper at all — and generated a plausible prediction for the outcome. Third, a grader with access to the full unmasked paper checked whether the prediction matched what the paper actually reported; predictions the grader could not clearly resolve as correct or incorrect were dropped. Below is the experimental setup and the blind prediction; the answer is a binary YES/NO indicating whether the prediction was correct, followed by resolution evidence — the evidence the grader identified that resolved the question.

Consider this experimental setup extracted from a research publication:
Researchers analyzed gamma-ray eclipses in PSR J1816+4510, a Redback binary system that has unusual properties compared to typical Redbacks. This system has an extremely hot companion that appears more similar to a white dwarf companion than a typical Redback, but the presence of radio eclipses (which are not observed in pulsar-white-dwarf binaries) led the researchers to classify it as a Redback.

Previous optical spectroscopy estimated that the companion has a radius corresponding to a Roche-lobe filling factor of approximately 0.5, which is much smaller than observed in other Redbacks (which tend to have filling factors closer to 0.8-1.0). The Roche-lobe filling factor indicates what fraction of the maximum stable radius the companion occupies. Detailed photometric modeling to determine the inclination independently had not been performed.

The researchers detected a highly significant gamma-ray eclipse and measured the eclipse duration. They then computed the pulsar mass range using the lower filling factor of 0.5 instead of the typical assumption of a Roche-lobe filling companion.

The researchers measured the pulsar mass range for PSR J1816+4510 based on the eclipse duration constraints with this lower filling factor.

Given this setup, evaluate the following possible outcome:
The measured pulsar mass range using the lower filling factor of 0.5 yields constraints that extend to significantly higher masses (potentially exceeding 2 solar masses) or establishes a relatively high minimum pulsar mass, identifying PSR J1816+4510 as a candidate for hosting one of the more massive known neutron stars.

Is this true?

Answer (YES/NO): YES